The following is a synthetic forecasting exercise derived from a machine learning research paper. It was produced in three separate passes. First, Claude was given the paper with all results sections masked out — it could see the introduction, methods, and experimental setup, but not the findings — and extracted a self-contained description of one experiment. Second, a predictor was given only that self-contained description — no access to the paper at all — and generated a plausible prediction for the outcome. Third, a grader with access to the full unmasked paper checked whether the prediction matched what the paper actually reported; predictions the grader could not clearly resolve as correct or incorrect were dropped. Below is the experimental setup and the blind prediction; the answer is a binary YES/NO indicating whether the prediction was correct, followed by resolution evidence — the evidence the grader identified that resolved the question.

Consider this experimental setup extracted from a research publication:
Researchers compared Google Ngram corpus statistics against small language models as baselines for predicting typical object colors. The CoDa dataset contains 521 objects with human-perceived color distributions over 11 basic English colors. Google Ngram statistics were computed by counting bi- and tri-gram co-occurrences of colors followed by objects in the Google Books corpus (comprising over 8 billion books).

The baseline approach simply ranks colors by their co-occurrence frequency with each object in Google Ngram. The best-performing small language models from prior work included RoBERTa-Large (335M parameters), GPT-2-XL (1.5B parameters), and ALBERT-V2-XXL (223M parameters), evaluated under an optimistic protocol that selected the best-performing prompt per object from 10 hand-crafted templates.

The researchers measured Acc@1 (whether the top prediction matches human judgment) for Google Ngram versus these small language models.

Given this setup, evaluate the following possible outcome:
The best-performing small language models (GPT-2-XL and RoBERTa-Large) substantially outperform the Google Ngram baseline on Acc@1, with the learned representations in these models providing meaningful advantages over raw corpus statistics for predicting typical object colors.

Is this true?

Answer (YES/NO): NO